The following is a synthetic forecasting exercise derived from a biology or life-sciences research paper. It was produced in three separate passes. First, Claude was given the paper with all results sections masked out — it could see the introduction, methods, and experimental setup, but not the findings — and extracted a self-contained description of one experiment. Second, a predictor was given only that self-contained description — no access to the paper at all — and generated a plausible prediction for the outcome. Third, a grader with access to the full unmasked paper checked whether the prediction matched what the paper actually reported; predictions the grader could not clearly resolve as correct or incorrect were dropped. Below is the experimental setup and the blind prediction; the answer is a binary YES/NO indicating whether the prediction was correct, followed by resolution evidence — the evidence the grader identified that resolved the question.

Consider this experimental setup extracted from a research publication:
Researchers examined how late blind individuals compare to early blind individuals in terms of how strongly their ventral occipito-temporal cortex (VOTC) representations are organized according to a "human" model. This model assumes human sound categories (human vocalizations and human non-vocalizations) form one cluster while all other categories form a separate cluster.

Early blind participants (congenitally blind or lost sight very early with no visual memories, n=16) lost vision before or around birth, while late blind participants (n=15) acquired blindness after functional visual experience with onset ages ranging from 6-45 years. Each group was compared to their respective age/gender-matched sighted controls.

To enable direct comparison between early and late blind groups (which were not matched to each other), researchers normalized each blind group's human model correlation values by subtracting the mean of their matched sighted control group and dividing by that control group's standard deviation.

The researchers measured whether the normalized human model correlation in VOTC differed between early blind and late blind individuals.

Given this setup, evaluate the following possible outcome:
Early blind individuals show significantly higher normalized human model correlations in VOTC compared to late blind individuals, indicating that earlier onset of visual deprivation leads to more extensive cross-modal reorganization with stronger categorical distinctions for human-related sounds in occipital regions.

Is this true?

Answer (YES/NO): NO